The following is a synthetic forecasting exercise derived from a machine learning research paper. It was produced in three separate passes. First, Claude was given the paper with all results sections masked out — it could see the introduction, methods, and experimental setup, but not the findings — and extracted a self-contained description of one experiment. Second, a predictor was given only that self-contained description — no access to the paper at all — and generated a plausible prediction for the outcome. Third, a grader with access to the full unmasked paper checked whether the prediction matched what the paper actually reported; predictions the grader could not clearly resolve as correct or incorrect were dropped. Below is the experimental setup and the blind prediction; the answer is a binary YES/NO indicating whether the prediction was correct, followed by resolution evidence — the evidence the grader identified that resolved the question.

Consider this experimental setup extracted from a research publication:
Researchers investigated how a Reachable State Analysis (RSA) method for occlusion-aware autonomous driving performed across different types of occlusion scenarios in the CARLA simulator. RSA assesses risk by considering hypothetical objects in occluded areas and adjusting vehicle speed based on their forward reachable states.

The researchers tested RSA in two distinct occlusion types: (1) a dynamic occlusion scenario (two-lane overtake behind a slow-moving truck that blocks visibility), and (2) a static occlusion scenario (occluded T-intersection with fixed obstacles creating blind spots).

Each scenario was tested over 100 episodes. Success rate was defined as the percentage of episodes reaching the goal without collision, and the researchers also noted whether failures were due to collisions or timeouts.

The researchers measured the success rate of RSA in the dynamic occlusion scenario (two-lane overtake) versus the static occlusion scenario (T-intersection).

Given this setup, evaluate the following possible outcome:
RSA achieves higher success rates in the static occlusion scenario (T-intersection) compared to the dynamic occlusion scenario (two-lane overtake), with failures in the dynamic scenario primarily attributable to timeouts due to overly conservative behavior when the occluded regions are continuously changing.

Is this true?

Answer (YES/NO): NO